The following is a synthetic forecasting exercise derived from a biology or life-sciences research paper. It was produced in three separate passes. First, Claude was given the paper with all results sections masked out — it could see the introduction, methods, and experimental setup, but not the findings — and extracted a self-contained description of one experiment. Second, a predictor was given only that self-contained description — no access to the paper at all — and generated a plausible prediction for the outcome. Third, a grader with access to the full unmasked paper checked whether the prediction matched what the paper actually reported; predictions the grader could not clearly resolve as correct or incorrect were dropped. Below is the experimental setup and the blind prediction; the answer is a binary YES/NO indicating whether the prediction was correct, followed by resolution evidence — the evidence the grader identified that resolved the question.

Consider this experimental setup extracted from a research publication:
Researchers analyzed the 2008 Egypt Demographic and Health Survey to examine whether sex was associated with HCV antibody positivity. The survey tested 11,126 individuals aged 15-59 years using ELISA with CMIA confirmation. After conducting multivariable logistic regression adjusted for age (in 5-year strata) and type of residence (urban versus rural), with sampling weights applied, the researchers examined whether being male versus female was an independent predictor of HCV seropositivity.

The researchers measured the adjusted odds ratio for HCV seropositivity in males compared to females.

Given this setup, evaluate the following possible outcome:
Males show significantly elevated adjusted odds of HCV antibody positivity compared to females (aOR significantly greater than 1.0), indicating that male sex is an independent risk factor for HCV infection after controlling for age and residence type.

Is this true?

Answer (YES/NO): YES